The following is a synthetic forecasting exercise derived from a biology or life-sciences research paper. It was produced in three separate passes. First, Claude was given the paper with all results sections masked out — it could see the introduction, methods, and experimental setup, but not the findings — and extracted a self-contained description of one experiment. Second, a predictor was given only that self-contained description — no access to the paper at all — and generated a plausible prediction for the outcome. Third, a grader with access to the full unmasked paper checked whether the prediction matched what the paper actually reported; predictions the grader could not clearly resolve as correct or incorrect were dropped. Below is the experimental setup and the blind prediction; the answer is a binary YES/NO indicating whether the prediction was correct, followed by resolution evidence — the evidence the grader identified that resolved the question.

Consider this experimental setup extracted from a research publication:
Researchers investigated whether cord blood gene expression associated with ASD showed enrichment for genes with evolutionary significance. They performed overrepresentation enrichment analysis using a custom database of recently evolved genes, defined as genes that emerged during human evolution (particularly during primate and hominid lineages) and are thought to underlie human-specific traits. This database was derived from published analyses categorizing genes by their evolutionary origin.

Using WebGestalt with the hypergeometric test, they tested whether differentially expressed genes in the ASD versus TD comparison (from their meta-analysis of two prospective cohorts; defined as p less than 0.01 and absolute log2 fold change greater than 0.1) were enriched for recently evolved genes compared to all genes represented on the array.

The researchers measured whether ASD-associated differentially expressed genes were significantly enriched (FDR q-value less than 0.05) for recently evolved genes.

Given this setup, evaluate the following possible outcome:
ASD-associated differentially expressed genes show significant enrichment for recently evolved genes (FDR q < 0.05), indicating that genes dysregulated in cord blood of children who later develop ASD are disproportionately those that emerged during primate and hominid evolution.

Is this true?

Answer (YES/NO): NO